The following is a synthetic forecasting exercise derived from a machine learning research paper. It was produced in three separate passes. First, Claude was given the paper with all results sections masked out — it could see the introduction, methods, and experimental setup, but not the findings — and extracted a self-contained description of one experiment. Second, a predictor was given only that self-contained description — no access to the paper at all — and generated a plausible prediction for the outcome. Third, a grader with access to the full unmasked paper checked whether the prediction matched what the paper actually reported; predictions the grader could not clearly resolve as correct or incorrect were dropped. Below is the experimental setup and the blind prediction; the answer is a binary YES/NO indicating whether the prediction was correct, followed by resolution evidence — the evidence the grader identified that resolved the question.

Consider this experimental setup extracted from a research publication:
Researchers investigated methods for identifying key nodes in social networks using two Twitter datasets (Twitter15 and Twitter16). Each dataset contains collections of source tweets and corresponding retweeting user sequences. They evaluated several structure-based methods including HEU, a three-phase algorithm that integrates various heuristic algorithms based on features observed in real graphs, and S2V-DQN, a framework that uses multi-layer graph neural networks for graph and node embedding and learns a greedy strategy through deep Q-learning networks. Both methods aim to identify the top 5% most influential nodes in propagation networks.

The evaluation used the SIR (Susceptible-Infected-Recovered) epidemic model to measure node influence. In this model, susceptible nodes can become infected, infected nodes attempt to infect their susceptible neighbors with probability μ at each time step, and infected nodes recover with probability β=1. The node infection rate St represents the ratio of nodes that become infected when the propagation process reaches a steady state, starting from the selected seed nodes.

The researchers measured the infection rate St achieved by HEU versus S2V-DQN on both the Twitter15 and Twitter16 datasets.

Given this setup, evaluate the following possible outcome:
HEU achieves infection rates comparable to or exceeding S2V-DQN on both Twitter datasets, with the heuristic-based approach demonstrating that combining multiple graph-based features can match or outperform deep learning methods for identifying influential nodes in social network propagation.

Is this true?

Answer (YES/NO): YES